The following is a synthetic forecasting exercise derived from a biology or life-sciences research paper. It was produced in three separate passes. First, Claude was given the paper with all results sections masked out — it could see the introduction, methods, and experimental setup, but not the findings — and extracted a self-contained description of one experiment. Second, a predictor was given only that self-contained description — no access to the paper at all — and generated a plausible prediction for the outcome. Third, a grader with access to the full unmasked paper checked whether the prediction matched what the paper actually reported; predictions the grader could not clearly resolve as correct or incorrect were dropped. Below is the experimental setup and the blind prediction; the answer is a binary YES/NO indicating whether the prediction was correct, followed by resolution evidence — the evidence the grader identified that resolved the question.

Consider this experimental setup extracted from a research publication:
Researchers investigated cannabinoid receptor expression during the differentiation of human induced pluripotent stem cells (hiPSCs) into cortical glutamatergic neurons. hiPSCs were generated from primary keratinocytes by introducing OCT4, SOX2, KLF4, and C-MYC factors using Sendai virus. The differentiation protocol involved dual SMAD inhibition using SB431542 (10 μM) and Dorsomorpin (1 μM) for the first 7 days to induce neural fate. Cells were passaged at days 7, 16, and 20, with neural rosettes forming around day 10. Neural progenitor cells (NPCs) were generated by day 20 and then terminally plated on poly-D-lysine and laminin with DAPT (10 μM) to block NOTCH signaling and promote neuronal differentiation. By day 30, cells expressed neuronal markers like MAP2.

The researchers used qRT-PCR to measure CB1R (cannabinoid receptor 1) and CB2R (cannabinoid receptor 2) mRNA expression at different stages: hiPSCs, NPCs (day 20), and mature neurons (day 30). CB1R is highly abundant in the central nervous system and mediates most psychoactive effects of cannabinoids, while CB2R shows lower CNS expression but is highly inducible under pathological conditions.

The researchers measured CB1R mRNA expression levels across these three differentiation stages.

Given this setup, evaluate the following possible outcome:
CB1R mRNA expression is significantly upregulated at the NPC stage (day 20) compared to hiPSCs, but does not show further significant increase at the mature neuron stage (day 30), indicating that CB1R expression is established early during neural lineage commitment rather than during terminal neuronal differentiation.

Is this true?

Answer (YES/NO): NO